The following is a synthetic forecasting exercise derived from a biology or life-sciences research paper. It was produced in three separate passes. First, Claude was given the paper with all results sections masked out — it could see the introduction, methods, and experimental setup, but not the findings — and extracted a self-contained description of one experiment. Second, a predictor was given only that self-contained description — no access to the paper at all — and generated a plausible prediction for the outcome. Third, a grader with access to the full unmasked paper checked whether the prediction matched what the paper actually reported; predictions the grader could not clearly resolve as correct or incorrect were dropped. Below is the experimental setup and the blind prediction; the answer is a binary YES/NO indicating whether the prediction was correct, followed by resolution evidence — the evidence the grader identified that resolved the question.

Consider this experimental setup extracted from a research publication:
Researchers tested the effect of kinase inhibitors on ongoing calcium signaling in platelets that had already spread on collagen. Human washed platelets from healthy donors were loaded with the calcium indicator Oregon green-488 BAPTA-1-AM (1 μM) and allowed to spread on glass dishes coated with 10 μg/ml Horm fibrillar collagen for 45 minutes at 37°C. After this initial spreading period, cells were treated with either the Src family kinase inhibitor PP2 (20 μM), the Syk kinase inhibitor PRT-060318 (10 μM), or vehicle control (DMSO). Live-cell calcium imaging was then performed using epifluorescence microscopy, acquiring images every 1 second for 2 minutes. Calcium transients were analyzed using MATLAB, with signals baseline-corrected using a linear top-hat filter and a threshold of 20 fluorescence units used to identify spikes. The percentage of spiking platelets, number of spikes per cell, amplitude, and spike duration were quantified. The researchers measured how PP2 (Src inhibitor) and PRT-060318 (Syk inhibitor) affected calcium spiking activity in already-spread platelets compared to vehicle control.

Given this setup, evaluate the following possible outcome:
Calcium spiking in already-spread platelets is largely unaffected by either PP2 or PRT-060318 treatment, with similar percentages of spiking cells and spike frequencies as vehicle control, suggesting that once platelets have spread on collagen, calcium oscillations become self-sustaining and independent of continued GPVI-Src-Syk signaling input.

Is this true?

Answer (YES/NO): NO